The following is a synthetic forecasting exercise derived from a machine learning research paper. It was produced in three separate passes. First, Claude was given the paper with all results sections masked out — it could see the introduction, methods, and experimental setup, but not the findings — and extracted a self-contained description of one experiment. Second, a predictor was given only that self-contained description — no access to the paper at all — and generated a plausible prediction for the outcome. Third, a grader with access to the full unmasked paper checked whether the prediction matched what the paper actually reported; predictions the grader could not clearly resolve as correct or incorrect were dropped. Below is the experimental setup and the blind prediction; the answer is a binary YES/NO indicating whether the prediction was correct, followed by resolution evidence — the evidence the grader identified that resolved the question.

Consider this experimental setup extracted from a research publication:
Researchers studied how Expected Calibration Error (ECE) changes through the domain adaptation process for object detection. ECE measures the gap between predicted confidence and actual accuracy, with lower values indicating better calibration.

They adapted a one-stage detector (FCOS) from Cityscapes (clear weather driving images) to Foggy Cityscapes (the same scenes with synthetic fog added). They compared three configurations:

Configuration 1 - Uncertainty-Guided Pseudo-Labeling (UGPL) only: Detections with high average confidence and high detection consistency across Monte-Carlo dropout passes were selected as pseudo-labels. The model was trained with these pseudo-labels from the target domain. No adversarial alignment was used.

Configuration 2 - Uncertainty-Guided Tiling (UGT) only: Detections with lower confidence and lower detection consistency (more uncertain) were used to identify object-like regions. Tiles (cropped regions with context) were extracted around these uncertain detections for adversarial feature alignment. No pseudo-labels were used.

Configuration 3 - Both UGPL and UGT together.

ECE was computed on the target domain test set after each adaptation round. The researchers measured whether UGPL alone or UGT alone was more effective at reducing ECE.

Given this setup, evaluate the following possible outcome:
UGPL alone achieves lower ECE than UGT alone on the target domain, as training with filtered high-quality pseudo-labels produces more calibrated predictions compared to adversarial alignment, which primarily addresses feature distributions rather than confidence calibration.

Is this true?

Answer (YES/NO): NO